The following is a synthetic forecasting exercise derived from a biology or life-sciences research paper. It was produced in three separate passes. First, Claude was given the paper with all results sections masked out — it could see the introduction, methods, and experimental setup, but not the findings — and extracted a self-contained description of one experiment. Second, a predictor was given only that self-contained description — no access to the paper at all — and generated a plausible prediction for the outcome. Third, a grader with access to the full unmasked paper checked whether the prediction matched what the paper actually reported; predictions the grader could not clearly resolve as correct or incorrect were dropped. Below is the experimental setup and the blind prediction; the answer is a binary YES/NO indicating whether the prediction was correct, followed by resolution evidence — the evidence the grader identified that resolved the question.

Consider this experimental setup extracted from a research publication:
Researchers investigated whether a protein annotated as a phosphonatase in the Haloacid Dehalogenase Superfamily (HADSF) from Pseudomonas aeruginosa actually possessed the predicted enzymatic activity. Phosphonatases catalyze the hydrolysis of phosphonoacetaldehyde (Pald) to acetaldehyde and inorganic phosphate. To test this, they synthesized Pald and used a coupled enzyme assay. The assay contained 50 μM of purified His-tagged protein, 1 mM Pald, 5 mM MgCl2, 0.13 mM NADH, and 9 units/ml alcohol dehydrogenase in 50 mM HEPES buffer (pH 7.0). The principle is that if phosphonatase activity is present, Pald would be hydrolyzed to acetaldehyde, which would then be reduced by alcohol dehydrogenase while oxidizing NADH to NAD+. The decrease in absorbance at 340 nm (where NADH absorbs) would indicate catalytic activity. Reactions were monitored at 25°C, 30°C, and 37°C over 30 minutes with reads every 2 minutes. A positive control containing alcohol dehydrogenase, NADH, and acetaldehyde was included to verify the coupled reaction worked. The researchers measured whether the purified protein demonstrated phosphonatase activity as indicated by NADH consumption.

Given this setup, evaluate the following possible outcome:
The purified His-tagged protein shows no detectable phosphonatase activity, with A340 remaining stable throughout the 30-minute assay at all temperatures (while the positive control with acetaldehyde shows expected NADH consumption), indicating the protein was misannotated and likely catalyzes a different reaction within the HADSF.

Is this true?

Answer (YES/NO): NO